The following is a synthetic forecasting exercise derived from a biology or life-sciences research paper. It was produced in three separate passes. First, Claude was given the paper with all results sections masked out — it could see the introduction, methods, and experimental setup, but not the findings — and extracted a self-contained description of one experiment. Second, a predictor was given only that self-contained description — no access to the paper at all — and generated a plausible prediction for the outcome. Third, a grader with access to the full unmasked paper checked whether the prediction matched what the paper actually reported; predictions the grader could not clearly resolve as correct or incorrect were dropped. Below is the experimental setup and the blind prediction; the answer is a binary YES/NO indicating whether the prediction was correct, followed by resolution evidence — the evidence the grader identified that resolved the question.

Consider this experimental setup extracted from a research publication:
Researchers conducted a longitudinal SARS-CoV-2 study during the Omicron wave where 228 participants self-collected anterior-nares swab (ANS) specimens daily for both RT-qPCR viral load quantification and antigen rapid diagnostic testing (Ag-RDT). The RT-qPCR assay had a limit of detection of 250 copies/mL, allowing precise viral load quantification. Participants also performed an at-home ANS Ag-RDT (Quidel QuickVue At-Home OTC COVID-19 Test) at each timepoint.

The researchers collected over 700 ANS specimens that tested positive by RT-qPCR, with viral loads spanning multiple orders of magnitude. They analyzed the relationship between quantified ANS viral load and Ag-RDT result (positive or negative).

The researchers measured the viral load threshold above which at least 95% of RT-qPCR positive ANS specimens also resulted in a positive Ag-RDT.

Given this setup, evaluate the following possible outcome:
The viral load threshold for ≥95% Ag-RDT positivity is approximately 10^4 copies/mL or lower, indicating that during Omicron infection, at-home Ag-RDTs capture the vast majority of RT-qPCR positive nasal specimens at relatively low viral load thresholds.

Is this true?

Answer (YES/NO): NO